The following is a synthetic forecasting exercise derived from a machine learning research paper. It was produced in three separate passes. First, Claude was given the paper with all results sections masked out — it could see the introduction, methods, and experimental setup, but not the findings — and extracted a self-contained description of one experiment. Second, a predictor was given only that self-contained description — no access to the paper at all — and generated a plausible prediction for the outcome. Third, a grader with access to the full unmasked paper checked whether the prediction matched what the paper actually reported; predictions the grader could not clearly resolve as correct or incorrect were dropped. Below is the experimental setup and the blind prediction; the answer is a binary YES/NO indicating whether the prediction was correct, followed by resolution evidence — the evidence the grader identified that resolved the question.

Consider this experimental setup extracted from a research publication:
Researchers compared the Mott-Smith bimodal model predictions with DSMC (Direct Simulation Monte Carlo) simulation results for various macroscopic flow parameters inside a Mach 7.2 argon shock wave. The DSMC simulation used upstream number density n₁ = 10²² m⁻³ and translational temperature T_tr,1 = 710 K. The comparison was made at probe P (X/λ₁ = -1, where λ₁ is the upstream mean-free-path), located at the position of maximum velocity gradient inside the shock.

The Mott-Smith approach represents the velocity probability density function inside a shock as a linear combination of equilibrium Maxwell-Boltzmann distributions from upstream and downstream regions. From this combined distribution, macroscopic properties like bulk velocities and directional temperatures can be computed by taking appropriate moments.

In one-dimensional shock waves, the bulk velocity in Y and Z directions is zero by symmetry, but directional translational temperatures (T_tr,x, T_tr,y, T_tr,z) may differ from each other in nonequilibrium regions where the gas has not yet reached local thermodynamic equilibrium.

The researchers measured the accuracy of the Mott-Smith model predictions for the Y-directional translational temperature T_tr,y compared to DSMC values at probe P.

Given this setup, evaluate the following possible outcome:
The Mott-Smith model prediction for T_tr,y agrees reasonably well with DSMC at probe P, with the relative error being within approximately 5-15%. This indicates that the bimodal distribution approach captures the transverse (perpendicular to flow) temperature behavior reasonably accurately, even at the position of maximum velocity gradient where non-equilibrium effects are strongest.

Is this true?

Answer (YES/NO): YES